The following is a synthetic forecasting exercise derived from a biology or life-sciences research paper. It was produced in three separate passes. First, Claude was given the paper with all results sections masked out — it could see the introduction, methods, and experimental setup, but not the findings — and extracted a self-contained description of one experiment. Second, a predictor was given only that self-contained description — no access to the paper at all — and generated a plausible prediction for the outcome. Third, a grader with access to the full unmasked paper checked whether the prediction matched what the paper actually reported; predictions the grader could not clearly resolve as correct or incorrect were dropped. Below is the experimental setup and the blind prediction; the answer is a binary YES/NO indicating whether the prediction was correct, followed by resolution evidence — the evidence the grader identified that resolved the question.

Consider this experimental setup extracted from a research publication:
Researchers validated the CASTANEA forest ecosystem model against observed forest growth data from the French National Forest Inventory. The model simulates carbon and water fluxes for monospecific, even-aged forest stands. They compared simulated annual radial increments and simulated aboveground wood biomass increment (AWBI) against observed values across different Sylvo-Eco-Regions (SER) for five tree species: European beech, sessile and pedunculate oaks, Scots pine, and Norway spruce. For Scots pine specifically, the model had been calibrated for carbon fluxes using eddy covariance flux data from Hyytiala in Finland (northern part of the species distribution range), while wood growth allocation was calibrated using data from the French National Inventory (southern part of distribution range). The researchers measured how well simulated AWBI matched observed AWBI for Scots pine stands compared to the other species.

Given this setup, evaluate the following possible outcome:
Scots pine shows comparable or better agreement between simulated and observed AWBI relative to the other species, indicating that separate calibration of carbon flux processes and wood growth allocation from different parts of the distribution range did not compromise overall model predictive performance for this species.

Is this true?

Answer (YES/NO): NO